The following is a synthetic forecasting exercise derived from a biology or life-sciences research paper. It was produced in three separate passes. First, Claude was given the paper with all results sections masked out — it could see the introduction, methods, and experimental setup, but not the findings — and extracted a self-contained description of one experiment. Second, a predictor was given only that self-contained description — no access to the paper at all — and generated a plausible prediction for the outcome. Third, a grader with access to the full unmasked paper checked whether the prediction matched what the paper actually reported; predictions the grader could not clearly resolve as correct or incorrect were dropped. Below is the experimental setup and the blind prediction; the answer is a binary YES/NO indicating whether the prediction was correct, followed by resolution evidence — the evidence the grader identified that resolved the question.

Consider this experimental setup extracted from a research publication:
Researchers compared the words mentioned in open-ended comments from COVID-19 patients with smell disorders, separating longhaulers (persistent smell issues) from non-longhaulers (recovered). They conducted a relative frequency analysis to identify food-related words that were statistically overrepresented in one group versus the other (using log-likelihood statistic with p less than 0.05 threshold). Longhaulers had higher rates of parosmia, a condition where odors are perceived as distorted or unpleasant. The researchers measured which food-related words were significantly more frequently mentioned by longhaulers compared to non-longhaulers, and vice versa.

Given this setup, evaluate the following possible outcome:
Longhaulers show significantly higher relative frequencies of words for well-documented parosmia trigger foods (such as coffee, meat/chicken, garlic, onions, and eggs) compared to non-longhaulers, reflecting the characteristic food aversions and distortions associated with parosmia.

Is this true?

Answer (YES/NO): NO